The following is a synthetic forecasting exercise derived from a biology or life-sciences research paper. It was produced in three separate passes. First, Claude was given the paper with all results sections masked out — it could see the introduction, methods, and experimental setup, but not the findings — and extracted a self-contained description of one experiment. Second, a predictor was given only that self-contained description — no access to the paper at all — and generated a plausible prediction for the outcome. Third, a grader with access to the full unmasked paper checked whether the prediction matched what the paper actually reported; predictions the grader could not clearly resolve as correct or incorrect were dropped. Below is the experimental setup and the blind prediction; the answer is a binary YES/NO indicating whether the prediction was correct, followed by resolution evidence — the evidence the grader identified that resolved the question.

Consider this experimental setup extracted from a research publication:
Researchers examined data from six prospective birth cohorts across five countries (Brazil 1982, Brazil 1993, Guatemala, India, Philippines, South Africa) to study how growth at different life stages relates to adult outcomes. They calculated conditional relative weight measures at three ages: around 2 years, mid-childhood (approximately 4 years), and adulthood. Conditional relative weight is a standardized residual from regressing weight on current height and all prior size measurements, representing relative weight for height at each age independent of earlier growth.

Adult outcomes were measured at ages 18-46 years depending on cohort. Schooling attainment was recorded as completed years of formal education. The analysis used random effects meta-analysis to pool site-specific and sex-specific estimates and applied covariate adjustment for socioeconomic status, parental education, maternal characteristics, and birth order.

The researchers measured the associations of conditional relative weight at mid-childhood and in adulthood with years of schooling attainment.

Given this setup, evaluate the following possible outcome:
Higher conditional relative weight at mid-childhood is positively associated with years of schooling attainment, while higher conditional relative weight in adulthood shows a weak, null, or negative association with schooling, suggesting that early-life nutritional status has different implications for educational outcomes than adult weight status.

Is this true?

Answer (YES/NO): NO